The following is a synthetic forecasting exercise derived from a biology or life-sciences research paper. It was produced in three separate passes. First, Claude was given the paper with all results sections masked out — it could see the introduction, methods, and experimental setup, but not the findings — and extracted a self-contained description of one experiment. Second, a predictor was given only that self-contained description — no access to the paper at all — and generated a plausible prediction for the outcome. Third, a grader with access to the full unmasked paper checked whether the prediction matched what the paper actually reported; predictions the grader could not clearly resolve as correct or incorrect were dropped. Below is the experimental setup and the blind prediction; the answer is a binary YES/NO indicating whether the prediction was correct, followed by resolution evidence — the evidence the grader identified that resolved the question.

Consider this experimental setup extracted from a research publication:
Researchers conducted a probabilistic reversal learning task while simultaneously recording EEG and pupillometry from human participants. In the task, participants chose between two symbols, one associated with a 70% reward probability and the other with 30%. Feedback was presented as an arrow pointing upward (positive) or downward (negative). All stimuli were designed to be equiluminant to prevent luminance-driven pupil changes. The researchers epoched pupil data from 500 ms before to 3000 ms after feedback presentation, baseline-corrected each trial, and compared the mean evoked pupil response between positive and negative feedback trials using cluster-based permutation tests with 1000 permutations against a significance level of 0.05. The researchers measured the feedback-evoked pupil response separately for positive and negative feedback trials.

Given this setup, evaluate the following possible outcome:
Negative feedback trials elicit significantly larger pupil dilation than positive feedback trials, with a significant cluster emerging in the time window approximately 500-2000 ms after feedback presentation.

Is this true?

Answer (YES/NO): YES